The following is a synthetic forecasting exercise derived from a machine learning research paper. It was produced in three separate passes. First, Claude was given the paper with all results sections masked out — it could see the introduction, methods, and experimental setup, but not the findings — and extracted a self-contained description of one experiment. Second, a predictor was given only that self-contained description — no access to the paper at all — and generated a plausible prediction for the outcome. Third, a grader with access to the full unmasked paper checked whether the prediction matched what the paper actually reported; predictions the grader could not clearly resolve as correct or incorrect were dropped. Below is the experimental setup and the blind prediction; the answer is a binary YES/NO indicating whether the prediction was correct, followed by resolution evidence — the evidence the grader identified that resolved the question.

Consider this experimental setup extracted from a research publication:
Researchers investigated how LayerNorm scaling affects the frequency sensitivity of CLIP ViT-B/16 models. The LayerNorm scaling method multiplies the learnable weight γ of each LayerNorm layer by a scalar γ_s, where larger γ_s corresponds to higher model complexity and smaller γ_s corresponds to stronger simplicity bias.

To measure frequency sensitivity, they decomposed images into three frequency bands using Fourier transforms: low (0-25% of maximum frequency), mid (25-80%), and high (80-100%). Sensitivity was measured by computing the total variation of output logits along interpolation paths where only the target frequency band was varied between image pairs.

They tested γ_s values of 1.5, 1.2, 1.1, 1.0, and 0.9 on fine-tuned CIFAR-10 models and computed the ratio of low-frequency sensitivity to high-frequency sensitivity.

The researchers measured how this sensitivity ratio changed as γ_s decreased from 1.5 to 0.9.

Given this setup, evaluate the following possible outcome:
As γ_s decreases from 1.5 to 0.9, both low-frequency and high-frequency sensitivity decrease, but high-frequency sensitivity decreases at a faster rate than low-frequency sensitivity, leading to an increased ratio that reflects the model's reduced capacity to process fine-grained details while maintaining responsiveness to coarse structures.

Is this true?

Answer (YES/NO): NO